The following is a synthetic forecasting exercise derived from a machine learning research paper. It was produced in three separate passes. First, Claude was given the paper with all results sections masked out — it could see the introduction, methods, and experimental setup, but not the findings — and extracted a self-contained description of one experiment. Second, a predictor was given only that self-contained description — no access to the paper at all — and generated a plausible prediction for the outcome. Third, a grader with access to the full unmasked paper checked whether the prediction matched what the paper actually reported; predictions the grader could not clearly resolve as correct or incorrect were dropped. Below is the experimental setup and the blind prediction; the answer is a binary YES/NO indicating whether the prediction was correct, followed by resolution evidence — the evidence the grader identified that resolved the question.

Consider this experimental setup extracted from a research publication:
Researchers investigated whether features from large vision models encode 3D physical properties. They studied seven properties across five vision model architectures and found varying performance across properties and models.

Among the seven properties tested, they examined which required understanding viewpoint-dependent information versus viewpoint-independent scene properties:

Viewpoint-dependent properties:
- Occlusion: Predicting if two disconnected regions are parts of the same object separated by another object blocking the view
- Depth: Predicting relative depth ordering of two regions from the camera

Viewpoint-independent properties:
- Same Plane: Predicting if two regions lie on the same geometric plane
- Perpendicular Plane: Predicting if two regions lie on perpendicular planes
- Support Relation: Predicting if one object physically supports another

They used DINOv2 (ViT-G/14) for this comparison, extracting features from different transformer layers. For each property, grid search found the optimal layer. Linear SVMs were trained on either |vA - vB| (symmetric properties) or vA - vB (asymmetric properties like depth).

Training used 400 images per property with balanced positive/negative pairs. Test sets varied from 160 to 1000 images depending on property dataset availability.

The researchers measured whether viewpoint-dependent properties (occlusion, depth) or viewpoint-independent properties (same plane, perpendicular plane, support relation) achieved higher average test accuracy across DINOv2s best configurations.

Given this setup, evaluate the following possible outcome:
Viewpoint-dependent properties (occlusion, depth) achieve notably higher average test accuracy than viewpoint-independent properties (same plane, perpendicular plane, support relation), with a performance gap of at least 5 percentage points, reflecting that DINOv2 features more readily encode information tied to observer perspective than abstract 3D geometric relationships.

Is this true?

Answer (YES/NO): NO